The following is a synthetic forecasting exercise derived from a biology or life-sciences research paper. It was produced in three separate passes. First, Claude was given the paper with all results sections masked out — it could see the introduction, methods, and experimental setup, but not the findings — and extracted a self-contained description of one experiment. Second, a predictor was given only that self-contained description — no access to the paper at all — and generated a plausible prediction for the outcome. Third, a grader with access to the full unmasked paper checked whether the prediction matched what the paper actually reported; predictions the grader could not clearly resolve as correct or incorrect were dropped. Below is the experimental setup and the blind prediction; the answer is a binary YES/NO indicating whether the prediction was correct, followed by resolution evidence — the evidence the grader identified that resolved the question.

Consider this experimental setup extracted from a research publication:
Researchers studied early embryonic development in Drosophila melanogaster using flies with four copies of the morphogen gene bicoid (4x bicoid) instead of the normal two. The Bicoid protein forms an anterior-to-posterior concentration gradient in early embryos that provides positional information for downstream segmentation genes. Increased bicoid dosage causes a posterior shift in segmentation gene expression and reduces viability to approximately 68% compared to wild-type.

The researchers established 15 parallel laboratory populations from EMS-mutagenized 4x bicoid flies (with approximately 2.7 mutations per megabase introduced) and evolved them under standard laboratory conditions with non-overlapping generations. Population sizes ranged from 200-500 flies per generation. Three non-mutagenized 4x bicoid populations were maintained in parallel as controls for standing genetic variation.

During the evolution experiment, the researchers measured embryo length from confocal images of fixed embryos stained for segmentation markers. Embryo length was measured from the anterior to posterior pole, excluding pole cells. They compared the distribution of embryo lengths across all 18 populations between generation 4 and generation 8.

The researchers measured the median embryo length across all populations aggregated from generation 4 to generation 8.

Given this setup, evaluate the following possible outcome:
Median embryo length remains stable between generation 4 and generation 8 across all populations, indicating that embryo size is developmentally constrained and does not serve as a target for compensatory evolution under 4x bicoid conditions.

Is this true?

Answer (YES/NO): NO